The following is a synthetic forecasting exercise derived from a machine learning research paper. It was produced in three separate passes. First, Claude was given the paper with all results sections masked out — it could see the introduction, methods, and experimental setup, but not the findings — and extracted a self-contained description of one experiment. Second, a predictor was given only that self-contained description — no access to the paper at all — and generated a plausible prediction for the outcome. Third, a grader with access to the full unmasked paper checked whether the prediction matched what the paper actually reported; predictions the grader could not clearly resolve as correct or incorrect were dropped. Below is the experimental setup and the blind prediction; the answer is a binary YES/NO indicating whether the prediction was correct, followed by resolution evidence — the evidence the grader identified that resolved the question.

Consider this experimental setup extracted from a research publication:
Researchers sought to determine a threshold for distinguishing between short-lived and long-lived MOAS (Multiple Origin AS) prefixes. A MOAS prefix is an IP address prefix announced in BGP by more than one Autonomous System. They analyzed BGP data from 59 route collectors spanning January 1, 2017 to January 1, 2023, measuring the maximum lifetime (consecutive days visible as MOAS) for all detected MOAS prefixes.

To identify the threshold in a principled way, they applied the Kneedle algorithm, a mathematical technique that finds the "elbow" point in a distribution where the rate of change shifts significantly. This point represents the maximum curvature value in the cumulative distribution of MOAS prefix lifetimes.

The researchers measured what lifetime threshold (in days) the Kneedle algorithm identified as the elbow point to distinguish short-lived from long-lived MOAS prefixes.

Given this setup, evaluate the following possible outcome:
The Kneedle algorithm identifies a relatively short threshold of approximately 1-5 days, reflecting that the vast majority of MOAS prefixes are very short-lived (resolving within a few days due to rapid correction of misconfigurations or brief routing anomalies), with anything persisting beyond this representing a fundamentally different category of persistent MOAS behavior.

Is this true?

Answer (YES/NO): NO